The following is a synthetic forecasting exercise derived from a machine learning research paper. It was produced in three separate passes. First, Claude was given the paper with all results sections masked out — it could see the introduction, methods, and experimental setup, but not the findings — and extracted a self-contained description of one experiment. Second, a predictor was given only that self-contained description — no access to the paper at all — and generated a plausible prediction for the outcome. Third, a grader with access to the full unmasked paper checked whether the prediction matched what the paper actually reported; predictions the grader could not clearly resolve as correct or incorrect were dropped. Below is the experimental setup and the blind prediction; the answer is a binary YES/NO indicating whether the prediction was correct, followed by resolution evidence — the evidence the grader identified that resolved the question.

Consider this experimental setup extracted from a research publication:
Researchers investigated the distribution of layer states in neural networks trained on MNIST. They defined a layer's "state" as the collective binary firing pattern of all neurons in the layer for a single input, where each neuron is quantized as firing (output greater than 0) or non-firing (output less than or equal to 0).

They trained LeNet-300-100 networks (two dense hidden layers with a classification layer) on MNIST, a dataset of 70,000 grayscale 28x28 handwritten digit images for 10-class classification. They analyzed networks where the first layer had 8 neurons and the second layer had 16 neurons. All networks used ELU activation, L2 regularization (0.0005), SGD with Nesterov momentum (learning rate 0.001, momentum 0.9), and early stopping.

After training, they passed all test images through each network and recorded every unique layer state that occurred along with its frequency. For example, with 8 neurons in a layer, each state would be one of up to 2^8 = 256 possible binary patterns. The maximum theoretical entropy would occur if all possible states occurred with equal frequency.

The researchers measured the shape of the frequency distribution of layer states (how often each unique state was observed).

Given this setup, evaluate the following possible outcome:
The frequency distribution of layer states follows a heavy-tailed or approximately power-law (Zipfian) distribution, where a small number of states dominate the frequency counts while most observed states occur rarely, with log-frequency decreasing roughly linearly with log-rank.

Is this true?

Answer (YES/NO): NO